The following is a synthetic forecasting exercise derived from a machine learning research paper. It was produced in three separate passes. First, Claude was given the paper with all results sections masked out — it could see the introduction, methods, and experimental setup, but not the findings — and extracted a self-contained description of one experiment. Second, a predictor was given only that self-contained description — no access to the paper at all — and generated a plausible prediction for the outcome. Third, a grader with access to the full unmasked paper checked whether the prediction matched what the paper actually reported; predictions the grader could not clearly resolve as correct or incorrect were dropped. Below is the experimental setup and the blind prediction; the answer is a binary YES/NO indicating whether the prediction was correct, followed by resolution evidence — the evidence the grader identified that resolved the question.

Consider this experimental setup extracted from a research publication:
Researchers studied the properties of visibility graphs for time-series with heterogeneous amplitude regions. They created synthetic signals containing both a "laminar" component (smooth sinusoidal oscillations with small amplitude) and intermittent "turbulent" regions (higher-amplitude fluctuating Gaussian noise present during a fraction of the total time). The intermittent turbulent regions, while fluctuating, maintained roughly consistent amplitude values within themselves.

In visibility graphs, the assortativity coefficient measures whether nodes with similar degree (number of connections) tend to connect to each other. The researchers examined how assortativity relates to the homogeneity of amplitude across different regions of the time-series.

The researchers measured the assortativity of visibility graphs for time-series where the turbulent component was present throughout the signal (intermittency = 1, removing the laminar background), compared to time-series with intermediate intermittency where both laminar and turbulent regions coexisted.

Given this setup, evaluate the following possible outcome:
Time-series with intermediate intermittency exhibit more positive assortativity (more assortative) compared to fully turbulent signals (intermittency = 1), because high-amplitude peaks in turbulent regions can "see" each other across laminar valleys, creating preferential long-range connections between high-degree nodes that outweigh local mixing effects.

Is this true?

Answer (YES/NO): YES